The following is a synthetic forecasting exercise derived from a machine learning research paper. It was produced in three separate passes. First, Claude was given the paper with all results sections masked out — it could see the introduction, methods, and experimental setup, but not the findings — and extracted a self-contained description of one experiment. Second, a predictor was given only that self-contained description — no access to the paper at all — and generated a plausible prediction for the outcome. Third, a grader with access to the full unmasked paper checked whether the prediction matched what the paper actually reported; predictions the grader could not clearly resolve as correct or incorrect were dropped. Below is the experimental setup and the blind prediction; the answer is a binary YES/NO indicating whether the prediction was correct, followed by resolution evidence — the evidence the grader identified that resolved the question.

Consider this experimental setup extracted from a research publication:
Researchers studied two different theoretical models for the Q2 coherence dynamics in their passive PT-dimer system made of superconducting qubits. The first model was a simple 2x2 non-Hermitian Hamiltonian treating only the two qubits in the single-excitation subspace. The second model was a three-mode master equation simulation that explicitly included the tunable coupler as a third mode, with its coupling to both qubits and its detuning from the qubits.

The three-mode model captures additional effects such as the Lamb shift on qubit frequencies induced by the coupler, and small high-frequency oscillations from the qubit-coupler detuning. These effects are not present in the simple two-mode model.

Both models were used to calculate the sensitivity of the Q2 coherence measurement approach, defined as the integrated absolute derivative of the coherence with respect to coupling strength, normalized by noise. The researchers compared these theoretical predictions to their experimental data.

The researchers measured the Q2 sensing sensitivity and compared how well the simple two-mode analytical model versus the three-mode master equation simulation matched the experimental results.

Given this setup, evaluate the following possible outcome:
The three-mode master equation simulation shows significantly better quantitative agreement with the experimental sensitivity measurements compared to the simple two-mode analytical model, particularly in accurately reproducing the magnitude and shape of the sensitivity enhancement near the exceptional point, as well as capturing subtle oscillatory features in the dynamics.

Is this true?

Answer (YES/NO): NO